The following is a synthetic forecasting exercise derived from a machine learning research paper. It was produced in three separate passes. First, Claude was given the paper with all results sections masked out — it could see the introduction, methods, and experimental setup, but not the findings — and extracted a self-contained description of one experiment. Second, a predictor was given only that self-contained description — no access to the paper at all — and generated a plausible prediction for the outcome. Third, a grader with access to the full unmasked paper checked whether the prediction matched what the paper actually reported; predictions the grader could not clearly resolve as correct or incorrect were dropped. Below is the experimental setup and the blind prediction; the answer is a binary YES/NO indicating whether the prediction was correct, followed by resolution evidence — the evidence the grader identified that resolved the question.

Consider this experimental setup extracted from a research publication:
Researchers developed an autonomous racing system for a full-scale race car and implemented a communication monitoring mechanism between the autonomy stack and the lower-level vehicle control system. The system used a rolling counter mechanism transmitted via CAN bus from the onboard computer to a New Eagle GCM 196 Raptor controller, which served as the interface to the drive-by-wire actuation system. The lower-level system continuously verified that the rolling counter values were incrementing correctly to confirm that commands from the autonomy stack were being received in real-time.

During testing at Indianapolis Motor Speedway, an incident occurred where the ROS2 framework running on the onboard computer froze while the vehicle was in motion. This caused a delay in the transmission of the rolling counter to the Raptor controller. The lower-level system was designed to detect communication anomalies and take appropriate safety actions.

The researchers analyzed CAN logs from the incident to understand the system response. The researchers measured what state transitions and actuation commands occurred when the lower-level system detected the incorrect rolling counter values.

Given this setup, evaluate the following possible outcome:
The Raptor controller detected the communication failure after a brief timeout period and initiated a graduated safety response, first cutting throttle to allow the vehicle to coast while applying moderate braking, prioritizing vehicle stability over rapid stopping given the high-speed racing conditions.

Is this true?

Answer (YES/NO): NO